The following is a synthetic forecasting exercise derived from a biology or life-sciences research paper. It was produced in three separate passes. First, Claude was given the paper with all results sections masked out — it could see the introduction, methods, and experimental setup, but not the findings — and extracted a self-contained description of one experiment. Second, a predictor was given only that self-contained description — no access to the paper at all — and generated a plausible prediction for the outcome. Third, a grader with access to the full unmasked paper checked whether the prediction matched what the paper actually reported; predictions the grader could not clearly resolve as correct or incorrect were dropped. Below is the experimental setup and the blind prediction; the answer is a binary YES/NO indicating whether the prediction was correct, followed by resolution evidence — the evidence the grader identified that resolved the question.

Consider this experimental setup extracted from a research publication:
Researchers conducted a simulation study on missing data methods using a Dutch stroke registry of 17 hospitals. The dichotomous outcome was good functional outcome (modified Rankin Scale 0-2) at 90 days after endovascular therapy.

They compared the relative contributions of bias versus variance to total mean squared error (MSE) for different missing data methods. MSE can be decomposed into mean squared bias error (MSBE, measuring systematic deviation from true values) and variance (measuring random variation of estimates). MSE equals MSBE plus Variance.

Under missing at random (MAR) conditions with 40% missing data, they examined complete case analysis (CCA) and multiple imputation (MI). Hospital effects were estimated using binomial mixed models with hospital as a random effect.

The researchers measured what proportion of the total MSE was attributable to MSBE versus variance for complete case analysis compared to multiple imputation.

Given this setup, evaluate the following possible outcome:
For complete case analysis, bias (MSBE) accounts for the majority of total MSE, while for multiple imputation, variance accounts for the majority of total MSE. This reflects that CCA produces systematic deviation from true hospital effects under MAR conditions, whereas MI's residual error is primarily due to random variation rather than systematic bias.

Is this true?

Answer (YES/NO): NO